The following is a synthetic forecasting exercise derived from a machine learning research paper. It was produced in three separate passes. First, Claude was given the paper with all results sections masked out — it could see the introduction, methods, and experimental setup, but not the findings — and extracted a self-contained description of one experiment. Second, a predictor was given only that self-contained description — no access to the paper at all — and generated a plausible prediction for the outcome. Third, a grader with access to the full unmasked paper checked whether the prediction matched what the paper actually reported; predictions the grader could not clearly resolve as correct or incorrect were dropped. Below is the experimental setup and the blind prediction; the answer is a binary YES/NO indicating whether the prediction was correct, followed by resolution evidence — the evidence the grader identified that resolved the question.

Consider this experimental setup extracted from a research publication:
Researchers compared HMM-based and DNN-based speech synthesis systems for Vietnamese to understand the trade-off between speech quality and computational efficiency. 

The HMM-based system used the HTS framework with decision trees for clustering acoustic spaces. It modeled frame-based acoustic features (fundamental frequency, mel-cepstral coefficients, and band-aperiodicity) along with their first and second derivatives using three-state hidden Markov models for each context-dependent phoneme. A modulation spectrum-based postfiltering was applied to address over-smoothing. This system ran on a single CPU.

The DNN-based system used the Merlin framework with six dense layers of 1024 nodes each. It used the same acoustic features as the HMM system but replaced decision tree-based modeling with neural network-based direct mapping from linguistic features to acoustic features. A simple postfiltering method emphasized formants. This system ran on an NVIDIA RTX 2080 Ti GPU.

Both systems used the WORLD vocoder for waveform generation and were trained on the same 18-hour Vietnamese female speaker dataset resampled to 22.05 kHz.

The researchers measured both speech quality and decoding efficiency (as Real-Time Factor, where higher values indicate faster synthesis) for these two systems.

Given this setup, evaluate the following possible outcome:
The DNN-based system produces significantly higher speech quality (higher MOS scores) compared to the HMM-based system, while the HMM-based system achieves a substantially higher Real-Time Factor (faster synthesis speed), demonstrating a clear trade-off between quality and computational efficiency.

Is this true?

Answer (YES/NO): YES